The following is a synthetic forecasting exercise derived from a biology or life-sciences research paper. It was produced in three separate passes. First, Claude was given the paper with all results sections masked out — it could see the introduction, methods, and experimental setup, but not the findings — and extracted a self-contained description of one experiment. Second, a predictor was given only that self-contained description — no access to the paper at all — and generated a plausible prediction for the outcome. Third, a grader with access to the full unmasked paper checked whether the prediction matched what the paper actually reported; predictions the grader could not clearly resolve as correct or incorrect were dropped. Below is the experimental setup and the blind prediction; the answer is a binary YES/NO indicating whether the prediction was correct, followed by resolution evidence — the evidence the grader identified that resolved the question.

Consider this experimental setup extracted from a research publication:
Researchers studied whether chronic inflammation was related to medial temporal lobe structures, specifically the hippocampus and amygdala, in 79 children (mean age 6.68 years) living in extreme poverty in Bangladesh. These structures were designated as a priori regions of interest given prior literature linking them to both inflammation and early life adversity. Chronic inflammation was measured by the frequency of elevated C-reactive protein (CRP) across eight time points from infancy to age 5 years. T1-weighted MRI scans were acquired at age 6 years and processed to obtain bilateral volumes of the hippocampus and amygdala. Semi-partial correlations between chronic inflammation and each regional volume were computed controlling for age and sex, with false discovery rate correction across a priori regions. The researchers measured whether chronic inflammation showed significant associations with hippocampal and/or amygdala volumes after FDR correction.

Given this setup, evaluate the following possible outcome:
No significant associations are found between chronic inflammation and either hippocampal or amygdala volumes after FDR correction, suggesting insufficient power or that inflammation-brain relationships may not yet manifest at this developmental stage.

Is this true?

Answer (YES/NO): YES